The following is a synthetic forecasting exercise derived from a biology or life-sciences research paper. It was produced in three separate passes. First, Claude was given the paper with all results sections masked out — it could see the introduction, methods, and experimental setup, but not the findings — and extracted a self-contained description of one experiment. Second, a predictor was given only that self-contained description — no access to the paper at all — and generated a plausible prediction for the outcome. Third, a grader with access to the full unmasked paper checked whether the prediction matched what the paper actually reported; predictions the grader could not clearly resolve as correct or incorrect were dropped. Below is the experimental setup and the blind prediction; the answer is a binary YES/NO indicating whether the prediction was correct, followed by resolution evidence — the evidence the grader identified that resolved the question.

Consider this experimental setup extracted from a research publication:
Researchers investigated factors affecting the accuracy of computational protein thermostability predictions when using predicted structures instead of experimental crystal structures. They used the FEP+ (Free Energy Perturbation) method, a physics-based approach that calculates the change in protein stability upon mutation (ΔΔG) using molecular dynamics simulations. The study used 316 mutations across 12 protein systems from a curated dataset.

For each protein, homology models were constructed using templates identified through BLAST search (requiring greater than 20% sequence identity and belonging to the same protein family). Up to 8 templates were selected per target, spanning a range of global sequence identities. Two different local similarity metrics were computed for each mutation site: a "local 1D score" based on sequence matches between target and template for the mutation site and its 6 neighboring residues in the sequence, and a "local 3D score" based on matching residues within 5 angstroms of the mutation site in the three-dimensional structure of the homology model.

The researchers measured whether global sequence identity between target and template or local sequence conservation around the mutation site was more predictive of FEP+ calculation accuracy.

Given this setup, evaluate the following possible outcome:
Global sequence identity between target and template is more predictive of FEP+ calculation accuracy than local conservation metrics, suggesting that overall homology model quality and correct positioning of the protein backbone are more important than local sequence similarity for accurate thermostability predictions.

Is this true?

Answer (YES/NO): NO